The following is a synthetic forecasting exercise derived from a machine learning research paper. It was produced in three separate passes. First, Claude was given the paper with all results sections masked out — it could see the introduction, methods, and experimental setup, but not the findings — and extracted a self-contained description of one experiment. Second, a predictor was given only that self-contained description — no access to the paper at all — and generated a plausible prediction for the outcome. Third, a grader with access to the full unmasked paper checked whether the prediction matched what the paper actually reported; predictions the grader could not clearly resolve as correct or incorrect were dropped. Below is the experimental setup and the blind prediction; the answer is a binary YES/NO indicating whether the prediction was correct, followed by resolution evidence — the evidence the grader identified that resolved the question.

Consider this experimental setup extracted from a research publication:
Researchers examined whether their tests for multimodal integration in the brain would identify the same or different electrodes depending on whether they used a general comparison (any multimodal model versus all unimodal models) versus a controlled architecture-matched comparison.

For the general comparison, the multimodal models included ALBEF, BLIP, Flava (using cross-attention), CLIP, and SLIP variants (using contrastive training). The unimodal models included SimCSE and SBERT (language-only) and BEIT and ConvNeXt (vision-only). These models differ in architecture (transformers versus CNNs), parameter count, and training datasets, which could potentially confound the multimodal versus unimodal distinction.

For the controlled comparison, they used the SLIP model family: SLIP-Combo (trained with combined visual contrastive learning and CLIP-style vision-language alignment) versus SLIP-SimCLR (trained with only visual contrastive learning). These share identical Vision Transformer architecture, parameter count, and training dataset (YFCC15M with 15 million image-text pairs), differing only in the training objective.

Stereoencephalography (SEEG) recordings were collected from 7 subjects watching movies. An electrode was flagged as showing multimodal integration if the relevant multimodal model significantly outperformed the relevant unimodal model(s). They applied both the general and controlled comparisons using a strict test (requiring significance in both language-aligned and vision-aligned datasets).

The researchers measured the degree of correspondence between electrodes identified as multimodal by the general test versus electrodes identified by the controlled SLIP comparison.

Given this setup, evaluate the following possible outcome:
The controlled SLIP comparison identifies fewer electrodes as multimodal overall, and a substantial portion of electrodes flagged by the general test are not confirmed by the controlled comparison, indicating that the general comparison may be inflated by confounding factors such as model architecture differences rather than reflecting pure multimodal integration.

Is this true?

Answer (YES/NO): NO